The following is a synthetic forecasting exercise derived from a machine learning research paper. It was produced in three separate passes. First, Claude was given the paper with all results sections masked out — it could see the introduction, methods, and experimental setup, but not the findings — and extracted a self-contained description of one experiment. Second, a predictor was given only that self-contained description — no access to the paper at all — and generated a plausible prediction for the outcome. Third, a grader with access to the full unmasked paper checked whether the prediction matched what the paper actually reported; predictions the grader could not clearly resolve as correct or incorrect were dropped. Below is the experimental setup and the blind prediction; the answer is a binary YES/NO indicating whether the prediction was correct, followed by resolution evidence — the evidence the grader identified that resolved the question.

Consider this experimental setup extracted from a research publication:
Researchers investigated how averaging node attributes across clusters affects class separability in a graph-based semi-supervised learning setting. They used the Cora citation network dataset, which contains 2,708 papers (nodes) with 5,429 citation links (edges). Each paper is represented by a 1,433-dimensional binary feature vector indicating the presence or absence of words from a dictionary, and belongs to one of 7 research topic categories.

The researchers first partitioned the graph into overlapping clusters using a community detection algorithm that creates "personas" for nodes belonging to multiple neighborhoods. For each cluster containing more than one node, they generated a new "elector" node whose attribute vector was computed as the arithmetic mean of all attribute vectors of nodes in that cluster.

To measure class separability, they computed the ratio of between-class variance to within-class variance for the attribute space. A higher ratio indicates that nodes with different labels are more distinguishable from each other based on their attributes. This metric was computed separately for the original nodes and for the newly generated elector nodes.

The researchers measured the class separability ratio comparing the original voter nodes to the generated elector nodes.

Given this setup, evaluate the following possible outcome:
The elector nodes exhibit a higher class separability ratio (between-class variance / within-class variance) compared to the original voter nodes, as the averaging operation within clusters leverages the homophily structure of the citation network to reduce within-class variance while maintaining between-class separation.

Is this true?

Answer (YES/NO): YES